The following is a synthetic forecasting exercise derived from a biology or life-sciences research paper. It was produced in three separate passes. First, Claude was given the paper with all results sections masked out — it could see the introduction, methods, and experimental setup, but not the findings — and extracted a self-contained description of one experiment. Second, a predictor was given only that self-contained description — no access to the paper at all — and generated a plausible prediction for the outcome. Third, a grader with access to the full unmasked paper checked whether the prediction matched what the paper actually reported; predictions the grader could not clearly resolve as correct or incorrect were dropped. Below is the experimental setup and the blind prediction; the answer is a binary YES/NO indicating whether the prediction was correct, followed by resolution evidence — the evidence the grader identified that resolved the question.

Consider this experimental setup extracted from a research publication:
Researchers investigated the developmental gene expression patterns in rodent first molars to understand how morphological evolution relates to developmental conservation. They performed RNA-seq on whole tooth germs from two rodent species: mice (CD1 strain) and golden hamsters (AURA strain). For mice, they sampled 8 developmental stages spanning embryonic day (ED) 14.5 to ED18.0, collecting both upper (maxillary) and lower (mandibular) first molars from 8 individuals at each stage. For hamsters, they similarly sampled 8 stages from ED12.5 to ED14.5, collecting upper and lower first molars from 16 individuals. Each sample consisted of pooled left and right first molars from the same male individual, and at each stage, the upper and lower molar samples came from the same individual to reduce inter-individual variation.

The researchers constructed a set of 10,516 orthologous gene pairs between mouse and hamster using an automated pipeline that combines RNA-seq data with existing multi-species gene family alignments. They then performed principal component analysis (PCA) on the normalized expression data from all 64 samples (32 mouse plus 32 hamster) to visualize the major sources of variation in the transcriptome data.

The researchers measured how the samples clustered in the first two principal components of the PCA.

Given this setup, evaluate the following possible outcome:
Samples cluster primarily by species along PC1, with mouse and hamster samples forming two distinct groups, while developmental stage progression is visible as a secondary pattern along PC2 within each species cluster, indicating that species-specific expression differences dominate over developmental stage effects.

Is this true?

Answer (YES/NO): YES